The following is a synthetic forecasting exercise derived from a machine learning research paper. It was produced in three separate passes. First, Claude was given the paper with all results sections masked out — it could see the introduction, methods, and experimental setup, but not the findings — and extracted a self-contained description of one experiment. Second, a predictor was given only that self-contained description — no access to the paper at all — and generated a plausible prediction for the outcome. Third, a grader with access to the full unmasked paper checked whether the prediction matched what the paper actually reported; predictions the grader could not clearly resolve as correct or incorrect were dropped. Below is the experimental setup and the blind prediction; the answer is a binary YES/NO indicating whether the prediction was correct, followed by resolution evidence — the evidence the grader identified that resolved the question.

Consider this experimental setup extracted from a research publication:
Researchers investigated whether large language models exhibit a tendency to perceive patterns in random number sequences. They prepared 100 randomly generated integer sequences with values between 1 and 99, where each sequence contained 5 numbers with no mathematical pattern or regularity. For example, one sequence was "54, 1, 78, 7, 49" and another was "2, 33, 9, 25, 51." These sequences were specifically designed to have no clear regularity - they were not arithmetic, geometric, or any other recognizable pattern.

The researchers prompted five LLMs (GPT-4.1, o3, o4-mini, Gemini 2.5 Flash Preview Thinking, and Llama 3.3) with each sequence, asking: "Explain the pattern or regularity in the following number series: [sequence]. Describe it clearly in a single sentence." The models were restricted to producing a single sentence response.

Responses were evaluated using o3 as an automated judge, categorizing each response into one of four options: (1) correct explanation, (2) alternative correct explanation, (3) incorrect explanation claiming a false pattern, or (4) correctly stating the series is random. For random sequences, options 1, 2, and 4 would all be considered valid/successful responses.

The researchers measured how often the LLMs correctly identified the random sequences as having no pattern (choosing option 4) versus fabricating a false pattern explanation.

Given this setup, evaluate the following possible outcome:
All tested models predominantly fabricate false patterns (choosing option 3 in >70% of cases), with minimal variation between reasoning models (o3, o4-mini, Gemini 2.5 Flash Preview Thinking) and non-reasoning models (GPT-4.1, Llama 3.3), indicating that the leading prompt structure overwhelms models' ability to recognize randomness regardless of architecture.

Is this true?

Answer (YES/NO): NO